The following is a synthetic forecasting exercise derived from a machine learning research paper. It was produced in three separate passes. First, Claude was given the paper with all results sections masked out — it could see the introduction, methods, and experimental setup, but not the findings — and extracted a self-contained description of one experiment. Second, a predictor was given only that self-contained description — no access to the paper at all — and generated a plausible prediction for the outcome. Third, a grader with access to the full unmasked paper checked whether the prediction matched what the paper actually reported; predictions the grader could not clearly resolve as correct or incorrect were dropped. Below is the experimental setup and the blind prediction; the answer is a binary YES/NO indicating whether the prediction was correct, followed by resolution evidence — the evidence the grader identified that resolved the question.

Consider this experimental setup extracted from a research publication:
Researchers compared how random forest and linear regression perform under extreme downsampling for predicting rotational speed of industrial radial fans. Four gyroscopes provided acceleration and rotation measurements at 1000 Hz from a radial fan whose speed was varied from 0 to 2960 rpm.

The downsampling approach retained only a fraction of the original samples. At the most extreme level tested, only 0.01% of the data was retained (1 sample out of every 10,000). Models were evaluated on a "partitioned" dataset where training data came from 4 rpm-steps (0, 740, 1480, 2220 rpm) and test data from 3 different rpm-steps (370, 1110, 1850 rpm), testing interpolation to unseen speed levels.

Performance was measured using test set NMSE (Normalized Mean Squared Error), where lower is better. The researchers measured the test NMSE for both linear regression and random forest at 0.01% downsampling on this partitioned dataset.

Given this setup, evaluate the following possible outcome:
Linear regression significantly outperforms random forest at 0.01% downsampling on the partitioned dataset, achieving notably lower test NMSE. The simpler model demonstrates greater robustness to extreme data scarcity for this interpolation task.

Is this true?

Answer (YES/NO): NO